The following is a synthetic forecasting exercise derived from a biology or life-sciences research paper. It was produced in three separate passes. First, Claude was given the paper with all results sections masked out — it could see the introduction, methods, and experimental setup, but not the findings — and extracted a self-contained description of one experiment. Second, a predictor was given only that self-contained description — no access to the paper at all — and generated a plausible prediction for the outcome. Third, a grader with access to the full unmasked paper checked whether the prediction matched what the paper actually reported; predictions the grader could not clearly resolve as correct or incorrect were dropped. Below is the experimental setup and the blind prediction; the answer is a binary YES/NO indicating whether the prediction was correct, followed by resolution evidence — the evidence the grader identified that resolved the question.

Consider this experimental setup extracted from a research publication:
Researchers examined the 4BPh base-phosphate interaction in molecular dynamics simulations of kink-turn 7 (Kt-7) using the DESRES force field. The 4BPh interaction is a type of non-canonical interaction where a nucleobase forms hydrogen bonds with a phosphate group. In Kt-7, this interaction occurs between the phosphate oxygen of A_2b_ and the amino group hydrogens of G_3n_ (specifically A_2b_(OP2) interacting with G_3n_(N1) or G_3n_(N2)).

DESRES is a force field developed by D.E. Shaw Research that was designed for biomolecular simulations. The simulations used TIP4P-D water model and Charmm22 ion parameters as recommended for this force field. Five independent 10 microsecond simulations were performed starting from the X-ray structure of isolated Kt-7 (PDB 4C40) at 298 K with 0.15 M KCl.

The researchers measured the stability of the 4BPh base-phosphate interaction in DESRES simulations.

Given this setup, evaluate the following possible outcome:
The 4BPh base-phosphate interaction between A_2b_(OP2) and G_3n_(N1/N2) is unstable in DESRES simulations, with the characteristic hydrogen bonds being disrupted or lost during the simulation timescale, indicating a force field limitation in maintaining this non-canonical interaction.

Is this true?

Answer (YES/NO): YES